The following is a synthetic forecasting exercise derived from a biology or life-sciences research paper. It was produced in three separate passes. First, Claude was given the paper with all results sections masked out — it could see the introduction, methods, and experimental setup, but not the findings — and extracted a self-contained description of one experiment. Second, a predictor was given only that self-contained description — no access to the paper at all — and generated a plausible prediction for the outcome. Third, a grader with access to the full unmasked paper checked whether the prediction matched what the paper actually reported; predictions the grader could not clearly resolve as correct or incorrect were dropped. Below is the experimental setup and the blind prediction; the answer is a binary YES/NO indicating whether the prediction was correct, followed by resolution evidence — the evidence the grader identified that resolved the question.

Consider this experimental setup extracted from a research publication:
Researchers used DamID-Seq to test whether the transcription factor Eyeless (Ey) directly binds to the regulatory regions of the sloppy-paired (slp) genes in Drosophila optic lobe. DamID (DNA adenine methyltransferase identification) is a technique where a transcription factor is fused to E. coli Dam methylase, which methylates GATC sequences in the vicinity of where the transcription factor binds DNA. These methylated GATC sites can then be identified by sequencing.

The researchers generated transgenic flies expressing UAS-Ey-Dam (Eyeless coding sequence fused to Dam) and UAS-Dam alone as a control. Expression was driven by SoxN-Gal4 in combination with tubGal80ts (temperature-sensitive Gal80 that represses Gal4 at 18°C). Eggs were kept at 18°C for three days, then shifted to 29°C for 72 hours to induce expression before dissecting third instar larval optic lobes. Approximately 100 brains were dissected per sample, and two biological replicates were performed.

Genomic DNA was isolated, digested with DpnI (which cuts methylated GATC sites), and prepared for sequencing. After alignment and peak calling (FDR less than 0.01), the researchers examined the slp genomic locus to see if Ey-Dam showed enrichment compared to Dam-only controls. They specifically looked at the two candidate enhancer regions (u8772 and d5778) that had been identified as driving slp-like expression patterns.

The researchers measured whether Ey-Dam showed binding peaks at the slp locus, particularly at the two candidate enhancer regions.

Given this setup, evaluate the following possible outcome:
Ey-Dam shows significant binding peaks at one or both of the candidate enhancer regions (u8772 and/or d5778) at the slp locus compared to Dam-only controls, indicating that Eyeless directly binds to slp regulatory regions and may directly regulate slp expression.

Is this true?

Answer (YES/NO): YES